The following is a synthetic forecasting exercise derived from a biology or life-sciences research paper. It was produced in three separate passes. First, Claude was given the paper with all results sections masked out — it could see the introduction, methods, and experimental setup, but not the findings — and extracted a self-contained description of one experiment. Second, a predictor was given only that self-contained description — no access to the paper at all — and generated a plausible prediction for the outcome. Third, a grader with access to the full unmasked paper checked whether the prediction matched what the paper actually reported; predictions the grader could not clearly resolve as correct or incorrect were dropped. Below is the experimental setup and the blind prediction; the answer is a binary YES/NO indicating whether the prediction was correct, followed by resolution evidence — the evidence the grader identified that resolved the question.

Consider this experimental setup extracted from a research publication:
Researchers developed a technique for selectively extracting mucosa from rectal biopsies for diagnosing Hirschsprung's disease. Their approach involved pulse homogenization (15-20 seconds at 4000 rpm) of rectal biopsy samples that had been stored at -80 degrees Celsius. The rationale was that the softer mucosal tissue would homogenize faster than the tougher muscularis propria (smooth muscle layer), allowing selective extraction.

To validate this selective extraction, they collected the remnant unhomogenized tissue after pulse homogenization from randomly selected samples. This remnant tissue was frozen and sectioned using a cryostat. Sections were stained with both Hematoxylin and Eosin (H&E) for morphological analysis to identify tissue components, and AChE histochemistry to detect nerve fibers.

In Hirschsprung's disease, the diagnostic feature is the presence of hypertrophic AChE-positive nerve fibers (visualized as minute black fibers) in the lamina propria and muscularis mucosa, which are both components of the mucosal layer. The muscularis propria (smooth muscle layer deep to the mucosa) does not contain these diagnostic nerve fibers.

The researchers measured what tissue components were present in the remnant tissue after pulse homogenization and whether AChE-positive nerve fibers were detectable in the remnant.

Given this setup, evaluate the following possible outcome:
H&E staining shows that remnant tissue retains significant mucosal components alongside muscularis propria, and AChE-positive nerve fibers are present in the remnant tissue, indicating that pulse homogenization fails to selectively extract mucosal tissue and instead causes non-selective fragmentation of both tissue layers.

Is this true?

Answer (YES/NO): NO